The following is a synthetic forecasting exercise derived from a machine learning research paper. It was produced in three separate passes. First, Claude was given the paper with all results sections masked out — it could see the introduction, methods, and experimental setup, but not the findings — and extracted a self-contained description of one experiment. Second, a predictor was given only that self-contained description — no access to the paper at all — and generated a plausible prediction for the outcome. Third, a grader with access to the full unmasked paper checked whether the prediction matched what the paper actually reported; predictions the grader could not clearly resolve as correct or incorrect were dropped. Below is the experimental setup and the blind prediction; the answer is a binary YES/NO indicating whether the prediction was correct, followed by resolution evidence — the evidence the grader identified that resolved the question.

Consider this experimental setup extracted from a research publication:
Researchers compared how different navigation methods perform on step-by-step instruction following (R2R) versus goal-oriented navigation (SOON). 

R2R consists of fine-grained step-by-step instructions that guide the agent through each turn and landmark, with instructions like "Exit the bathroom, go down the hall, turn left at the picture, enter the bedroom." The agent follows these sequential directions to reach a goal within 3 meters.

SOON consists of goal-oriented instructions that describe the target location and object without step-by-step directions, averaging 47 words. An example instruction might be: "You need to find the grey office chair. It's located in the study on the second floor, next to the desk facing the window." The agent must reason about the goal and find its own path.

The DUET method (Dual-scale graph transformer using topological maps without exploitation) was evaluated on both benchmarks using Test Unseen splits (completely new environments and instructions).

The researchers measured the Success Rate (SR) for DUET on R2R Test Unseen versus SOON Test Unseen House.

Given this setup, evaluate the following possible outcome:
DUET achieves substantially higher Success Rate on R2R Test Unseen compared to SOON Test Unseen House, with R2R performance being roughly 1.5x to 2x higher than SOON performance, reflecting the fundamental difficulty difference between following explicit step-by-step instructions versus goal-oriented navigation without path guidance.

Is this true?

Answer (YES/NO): YES